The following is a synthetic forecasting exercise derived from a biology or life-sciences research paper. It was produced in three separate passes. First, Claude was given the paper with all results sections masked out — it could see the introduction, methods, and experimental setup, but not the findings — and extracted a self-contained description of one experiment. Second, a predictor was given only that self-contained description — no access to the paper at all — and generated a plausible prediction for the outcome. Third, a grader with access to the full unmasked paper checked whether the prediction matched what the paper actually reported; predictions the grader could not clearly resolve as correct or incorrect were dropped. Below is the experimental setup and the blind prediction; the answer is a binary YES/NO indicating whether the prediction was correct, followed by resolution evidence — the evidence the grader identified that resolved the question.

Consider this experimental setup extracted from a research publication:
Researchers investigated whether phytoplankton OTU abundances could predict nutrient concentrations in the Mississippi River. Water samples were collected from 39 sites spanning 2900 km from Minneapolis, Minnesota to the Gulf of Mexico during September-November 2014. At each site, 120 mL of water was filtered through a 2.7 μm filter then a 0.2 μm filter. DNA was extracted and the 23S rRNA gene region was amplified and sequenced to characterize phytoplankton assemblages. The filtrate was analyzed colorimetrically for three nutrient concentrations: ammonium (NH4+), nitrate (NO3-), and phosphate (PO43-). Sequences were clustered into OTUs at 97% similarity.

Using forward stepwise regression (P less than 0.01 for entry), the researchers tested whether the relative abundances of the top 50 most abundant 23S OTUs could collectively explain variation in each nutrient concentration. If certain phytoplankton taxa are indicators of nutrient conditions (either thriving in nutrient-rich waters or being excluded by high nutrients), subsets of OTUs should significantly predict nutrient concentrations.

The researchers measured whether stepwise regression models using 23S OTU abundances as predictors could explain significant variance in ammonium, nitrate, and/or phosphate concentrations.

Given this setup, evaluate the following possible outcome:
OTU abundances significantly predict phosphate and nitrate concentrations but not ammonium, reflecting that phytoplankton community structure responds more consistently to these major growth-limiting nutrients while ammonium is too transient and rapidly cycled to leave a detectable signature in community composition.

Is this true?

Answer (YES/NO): NO